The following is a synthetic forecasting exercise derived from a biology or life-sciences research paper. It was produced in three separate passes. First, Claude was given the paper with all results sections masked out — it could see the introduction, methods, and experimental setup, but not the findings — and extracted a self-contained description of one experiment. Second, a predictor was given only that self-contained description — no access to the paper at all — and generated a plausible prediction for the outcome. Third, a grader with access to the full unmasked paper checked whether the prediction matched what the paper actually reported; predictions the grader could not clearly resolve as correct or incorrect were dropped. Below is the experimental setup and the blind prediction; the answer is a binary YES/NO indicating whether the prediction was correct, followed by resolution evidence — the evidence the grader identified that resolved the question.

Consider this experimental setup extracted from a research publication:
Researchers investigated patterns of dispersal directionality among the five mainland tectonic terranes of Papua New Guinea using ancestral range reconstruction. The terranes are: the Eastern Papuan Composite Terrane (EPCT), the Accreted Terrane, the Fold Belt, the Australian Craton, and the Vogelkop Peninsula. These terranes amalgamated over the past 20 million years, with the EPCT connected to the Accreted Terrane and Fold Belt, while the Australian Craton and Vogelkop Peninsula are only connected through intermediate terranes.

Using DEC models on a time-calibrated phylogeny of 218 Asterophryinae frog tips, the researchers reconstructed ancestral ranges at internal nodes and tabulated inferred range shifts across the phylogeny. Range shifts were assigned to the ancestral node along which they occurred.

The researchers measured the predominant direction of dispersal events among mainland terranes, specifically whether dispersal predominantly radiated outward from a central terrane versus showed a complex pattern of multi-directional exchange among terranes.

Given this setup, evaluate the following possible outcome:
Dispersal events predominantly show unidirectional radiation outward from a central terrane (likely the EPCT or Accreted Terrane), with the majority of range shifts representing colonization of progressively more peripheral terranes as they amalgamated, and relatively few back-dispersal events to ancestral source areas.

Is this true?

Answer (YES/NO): YES